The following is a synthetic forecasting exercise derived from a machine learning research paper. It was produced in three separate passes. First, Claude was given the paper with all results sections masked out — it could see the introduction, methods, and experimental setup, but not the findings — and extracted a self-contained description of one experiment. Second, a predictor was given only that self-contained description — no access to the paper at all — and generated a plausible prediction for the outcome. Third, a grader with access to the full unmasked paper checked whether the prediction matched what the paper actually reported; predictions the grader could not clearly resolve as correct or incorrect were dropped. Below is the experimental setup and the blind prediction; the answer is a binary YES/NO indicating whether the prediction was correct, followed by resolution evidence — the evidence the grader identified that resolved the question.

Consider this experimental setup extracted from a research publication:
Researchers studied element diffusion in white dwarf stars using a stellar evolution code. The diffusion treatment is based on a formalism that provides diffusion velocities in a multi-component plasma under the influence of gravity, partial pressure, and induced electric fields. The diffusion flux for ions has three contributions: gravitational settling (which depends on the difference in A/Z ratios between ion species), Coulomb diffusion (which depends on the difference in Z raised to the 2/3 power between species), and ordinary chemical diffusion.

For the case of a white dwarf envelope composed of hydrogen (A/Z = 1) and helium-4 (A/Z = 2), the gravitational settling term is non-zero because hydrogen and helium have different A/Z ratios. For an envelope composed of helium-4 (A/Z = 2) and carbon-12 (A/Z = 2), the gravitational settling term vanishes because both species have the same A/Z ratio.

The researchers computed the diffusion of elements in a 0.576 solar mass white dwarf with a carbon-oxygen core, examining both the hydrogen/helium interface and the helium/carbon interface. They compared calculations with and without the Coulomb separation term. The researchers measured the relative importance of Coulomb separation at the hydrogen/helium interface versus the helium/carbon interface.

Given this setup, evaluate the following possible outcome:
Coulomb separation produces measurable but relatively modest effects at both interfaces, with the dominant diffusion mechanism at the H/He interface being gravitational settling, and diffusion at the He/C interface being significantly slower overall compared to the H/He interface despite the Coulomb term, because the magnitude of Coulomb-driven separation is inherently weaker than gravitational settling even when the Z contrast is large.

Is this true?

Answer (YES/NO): NO